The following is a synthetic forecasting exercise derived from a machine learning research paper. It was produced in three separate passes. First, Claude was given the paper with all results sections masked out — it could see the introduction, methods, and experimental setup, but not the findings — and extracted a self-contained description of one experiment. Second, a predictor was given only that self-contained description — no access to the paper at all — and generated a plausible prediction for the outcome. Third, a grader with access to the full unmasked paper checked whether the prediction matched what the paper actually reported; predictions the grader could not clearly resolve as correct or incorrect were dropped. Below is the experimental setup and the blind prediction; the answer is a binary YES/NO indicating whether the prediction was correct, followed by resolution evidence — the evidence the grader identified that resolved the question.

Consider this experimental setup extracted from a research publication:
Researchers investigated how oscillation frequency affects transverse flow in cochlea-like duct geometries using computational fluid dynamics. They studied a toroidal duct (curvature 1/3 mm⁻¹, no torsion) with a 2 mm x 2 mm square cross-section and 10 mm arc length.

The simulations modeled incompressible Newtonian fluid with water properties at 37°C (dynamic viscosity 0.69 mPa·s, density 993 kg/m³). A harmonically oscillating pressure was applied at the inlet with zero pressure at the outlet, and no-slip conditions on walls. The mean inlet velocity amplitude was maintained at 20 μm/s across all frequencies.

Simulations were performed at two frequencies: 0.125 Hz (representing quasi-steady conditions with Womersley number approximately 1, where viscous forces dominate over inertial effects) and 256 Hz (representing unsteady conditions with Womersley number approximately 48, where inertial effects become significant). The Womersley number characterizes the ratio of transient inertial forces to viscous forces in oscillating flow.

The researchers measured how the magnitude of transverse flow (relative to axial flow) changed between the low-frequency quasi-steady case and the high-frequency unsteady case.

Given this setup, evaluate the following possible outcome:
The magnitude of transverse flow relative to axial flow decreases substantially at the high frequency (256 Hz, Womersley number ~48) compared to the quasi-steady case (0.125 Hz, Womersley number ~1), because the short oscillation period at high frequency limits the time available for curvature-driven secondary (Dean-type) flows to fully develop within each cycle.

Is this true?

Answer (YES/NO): YES